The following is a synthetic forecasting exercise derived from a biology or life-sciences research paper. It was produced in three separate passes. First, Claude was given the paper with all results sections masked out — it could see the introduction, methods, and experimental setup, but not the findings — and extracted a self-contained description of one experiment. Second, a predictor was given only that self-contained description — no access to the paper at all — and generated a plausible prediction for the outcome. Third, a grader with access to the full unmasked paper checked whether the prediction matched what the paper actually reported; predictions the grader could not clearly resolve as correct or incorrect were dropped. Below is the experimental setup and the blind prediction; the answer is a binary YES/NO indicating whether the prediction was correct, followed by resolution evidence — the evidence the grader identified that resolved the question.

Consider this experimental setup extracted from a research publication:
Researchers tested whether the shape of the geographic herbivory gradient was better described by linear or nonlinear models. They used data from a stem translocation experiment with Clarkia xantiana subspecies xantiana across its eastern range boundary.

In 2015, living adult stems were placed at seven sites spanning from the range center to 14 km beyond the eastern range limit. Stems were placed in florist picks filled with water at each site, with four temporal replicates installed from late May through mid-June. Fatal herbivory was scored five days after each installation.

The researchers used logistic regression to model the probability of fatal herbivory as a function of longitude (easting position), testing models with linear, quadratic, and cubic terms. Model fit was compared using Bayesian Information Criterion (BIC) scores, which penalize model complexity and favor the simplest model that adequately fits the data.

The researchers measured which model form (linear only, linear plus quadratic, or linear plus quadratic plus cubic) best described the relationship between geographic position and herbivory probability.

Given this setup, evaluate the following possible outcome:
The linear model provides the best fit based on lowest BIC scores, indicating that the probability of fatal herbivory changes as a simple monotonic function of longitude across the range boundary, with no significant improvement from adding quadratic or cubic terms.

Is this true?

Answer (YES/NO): YES